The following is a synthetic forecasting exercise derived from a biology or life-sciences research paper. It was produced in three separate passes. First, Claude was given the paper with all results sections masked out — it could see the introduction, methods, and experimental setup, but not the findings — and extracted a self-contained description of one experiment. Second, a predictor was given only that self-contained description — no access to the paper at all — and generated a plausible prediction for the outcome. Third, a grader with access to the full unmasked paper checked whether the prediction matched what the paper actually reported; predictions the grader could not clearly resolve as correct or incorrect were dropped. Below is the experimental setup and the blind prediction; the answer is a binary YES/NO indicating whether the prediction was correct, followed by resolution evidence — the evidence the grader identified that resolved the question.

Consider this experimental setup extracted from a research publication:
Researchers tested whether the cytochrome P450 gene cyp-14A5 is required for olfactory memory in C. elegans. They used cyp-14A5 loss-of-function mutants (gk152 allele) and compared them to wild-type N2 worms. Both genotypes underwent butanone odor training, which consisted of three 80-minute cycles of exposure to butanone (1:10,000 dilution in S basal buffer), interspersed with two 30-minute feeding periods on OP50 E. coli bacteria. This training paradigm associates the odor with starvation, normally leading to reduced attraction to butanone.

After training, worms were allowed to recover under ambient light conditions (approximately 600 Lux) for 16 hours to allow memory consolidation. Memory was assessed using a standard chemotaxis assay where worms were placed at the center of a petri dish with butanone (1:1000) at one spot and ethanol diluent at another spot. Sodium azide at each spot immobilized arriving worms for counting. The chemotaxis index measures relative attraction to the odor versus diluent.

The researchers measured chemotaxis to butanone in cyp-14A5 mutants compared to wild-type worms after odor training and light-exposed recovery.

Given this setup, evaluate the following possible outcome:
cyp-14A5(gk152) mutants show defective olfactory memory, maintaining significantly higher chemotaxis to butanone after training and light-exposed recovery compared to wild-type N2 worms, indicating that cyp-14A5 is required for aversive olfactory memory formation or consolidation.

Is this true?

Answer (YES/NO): YES